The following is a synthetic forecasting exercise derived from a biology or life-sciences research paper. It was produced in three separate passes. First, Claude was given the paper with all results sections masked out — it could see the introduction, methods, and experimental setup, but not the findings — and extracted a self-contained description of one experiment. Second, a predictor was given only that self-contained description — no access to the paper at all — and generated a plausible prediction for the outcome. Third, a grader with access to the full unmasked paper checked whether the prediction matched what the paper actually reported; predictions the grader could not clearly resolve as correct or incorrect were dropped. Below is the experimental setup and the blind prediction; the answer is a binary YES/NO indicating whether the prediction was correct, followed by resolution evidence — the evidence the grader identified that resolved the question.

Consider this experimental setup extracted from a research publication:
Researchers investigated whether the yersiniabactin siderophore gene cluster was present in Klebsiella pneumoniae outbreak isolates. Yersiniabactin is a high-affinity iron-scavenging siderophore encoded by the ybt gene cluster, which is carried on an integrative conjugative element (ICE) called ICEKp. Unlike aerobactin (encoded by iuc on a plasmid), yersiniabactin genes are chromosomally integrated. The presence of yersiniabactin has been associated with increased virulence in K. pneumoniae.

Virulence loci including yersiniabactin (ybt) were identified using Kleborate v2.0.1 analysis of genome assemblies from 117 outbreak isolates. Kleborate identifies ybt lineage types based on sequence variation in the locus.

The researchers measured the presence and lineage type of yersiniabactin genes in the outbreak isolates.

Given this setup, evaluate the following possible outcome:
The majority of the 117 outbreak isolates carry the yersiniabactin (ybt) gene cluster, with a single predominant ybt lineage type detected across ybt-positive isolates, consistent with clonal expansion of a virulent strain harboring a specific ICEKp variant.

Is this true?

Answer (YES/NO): YES